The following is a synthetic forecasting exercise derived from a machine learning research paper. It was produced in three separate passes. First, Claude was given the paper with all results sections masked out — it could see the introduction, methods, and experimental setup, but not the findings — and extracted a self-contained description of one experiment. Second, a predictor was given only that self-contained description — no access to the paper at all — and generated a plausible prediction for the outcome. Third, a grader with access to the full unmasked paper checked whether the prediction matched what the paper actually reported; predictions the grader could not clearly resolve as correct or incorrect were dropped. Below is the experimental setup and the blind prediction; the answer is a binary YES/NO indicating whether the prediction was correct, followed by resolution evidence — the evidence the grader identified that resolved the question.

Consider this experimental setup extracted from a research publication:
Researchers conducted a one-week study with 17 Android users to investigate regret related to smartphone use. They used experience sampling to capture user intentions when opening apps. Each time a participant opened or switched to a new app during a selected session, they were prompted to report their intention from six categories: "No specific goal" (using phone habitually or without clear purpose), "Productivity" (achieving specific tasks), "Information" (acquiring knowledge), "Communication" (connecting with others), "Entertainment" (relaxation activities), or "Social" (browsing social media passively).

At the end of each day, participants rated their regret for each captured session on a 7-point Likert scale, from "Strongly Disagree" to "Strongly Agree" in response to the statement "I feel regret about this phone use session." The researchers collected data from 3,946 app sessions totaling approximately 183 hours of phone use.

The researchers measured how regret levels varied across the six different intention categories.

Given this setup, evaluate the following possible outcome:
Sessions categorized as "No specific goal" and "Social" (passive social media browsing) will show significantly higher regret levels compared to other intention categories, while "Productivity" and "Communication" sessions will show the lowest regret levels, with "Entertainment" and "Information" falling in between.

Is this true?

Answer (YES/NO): YES